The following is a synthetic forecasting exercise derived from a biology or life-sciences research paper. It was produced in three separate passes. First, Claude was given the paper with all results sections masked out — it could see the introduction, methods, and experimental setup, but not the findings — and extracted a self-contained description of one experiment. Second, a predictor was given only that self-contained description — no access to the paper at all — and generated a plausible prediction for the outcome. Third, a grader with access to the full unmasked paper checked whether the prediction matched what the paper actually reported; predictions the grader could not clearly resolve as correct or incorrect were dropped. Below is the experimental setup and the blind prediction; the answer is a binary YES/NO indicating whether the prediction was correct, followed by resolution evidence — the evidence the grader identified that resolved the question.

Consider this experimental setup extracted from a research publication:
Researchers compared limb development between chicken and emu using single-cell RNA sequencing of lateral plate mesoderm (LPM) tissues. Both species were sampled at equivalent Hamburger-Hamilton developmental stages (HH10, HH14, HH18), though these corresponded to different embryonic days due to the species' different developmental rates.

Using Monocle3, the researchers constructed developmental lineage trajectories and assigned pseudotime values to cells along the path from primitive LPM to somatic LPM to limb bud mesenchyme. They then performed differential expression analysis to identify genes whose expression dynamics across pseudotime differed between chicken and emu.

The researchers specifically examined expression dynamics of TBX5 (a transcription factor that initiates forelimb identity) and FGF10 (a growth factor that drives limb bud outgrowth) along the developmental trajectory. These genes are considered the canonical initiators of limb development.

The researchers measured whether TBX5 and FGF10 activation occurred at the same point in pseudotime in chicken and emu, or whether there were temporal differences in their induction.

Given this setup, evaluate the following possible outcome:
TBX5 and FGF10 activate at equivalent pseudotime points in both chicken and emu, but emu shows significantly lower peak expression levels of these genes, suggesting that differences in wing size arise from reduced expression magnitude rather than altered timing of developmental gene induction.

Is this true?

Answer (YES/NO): NO